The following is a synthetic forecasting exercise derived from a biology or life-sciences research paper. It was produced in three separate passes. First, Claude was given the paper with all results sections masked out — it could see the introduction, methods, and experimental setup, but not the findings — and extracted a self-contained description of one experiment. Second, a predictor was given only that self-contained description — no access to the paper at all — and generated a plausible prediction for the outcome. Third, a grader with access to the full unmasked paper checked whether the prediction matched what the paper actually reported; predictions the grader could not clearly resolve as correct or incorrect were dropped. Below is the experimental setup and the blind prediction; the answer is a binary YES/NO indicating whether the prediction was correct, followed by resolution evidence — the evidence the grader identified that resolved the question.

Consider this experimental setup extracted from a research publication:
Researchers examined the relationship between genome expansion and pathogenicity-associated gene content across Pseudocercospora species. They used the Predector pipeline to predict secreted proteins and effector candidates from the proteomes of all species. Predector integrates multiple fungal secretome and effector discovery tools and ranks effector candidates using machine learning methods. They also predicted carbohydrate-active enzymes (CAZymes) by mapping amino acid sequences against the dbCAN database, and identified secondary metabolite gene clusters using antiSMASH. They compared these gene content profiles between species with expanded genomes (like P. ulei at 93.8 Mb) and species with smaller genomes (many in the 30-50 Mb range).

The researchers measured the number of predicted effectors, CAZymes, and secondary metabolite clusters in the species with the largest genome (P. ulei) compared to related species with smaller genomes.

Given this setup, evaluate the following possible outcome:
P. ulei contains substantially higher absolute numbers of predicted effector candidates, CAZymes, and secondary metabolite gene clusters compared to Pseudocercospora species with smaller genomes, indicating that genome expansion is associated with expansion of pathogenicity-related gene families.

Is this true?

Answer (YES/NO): NO